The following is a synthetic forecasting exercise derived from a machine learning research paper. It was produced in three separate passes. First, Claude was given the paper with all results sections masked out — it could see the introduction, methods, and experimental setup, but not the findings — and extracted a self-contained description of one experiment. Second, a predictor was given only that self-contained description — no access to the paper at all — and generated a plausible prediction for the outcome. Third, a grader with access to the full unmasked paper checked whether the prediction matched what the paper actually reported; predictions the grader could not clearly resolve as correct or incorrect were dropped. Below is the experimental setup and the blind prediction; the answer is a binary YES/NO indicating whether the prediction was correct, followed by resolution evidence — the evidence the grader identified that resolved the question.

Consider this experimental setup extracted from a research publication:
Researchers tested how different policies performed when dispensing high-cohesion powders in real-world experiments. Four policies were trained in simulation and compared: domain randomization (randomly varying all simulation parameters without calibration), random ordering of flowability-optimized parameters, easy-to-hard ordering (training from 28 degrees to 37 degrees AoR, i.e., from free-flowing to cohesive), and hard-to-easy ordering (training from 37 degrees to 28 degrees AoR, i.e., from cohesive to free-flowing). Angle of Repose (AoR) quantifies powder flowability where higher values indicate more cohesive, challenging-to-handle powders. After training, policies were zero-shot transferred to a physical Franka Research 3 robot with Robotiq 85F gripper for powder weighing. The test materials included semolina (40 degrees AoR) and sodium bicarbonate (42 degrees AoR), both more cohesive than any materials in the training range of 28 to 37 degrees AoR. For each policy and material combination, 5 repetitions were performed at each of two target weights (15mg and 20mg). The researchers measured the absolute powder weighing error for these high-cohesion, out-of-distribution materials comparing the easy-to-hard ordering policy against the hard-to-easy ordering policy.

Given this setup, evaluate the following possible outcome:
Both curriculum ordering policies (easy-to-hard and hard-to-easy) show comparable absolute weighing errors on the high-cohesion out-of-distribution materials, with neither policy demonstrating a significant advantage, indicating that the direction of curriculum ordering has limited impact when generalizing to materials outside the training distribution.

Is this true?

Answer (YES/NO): NO